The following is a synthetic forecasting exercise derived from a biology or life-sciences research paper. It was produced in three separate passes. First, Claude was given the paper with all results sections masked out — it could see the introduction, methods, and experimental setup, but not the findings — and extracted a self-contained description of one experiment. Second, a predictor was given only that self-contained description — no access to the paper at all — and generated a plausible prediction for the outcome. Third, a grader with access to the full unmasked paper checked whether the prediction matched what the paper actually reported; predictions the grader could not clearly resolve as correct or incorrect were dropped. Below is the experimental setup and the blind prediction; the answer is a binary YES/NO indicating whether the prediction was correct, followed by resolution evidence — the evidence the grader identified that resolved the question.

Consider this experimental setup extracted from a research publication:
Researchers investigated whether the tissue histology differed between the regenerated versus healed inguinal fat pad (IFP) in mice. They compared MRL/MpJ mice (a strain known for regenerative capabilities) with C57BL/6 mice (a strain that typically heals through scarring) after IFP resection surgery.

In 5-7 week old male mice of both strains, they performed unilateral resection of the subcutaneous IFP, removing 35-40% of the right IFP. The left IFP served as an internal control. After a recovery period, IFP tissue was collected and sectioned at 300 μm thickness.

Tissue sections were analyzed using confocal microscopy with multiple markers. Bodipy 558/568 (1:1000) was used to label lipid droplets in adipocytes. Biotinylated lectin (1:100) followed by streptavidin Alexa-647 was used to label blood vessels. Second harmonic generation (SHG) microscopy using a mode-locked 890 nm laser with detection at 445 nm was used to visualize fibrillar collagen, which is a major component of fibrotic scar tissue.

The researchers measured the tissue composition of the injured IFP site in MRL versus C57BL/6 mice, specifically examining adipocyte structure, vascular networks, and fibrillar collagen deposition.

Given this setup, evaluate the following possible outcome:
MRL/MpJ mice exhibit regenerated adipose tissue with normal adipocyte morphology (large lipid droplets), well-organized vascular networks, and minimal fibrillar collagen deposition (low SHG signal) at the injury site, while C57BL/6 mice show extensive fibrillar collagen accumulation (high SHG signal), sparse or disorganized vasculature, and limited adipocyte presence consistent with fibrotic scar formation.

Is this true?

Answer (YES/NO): YES